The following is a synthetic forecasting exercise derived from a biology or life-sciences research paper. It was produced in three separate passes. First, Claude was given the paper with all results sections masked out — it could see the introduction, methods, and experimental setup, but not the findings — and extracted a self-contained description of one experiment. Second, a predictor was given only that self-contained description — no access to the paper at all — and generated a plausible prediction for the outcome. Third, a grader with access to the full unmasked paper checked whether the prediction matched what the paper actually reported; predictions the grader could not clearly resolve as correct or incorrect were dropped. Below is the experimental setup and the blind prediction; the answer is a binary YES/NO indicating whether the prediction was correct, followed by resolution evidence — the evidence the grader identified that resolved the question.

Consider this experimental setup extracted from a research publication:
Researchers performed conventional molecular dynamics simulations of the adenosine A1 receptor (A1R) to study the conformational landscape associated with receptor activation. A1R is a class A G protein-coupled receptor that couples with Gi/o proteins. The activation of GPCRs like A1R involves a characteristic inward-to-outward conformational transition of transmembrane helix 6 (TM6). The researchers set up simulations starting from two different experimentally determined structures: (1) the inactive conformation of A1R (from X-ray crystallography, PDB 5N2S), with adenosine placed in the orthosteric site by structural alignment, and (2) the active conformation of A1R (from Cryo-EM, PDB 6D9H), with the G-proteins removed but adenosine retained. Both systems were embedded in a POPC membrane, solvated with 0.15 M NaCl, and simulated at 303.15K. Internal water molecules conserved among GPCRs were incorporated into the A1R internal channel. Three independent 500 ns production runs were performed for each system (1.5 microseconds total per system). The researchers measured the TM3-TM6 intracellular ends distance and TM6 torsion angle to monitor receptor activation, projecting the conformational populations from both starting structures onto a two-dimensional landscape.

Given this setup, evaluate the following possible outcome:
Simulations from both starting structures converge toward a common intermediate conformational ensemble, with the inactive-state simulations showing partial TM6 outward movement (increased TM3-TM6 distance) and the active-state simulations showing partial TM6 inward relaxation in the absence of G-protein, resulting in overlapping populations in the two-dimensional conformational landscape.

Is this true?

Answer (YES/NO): NO